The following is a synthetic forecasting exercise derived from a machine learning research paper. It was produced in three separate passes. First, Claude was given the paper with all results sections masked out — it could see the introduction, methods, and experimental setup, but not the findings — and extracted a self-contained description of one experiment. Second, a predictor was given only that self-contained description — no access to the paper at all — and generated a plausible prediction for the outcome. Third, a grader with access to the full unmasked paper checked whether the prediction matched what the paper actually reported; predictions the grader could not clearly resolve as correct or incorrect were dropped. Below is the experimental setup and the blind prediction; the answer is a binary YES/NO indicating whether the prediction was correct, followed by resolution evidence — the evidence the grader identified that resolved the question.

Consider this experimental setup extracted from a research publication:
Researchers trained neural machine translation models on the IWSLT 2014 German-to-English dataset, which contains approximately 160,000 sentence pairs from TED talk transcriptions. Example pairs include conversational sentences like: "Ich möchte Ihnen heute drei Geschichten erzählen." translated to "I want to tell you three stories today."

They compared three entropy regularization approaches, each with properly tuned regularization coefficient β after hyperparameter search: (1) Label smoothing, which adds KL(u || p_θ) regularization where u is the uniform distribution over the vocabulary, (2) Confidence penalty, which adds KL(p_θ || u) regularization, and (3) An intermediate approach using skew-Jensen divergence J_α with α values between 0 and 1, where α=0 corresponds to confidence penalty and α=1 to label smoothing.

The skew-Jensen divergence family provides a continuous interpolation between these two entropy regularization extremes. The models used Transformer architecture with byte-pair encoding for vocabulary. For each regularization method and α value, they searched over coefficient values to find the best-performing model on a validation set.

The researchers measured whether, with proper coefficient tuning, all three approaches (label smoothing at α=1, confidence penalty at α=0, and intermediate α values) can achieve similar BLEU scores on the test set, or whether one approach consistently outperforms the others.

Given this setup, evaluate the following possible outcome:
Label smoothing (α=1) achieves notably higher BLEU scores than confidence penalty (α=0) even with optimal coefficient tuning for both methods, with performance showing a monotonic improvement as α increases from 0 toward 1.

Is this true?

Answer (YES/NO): NO